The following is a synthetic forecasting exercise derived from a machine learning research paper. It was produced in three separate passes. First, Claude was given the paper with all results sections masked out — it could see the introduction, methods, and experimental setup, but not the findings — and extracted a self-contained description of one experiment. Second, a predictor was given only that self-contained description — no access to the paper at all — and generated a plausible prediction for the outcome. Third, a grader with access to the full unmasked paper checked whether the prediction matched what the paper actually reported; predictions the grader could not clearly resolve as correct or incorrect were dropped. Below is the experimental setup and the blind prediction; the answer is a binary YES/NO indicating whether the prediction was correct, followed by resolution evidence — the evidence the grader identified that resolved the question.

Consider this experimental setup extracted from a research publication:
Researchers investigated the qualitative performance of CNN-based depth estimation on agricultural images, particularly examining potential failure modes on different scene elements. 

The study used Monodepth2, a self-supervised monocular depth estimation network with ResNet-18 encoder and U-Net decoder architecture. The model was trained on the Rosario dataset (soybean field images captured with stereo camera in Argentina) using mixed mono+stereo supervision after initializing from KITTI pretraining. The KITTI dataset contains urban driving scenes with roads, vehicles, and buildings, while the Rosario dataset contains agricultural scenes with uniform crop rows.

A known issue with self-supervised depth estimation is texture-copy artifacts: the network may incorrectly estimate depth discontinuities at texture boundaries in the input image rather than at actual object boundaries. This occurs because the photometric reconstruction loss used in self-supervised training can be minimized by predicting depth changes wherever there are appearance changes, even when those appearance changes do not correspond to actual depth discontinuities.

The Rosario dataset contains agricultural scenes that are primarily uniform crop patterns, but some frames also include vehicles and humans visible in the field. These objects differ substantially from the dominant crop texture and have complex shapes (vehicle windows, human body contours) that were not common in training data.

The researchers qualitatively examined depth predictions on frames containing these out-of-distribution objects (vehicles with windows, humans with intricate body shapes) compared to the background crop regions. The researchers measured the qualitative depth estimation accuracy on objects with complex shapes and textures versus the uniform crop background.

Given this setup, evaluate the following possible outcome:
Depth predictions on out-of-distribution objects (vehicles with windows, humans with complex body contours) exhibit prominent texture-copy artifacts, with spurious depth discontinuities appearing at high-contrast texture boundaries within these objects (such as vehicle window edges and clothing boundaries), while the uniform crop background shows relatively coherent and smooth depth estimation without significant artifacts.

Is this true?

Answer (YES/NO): NO